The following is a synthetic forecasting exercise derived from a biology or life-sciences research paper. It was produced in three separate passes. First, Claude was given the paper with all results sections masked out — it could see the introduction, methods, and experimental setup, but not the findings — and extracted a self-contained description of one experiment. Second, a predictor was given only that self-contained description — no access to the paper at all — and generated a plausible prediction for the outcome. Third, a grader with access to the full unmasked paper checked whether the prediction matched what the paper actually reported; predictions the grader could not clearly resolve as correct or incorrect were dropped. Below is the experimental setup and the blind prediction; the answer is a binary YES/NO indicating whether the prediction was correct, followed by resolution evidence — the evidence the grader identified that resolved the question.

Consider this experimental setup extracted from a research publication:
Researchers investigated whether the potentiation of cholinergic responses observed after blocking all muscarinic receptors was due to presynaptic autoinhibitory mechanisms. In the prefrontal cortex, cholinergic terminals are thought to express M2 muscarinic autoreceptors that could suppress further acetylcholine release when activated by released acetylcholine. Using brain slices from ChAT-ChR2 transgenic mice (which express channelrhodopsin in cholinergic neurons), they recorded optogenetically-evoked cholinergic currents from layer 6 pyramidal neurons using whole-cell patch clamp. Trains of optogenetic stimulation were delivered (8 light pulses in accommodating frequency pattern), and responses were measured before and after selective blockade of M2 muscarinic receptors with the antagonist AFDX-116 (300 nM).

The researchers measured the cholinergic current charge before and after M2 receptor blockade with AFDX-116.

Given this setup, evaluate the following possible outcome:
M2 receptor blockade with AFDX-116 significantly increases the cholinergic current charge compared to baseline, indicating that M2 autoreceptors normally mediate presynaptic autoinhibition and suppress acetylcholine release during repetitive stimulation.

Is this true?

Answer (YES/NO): YES